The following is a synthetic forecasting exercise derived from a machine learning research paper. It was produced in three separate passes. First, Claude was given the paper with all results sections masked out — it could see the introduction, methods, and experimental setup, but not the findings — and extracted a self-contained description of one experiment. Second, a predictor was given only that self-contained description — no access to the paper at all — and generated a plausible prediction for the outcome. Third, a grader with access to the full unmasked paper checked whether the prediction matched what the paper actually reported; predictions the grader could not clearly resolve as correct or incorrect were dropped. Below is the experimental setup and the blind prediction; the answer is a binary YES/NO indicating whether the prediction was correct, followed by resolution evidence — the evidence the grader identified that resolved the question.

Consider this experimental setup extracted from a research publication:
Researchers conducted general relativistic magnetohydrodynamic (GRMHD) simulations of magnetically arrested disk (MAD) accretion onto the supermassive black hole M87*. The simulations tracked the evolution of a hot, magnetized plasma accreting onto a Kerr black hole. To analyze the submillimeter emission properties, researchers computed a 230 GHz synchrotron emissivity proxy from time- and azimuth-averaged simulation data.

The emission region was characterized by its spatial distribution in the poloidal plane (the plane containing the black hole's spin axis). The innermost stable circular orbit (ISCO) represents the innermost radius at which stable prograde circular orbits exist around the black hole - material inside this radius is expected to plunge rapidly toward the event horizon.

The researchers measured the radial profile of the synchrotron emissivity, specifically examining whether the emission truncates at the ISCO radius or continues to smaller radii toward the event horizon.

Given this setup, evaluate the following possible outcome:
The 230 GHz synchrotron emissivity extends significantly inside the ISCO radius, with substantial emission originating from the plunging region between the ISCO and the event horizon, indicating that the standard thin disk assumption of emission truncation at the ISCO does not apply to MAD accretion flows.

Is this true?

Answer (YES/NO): YES